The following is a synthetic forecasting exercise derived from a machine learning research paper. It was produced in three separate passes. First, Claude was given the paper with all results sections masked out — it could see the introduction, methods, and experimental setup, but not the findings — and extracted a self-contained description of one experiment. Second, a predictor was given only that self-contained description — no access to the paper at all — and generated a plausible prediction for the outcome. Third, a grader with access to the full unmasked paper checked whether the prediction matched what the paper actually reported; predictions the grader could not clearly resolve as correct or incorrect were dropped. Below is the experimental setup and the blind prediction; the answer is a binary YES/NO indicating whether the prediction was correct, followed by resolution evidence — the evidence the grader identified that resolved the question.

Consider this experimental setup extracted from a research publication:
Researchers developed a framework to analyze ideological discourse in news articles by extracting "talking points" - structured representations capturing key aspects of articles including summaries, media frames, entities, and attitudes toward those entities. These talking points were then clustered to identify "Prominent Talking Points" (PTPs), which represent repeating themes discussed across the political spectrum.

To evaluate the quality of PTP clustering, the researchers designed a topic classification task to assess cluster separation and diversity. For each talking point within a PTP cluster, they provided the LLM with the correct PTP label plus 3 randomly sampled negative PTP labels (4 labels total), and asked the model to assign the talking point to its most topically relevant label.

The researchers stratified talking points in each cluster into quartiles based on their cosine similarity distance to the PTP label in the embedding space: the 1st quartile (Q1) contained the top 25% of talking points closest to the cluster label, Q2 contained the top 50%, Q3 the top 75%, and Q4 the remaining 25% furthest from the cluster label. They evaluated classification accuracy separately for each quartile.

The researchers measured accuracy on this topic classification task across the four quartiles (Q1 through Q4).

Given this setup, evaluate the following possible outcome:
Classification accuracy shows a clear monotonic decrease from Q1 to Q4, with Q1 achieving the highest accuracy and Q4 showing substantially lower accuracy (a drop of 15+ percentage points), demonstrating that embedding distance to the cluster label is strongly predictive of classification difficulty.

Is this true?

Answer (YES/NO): NO